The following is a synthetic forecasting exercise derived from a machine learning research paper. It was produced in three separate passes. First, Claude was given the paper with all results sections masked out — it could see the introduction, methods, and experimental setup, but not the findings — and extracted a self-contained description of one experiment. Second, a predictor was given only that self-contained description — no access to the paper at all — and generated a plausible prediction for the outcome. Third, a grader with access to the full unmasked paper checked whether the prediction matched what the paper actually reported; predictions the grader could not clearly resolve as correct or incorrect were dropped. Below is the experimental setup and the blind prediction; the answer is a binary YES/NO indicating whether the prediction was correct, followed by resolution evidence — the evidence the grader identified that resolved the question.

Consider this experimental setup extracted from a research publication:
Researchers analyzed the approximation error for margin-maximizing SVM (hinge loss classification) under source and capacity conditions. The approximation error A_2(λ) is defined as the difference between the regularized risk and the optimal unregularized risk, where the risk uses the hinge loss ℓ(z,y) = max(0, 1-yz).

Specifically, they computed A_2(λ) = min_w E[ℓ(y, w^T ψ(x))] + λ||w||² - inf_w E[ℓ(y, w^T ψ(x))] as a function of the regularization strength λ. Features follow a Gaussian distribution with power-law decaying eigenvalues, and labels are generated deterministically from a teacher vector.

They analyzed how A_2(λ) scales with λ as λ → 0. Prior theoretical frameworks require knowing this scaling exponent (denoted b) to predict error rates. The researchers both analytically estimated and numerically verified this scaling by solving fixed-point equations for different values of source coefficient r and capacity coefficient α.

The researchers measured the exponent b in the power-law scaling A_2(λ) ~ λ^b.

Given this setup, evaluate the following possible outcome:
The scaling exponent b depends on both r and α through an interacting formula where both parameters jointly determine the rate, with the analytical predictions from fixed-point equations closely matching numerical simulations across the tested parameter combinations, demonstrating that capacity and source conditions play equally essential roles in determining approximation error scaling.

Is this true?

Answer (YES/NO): NO